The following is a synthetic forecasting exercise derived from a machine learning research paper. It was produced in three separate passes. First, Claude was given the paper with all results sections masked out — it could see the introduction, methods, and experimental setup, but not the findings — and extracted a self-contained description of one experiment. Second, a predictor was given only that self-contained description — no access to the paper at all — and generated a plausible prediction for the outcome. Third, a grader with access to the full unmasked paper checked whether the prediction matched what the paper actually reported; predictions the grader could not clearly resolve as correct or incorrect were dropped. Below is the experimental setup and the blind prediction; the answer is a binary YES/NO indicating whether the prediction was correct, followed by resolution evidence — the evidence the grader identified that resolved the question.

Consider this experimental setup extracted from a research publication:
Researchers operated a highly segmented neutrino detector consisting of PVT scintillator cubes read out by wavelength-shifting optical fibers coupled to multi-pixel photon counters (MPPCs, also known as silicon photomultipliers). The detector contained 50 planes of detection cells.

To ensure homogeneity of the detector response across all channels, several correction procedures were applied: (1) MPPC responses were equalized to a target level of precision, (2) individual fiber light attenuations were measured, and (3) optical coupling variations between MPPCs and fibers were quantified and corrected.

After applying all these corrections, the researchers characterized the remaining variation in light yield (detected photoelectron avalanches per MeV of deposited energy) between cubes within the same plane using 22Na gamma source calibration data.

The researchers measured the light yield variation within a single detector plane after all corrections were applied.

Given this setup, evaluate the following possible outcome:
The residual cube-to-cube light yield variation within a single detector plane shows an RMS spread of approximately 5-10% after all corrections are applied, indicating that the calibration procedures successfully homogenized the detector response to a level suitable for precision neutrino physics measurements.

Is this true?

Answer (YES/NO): NO